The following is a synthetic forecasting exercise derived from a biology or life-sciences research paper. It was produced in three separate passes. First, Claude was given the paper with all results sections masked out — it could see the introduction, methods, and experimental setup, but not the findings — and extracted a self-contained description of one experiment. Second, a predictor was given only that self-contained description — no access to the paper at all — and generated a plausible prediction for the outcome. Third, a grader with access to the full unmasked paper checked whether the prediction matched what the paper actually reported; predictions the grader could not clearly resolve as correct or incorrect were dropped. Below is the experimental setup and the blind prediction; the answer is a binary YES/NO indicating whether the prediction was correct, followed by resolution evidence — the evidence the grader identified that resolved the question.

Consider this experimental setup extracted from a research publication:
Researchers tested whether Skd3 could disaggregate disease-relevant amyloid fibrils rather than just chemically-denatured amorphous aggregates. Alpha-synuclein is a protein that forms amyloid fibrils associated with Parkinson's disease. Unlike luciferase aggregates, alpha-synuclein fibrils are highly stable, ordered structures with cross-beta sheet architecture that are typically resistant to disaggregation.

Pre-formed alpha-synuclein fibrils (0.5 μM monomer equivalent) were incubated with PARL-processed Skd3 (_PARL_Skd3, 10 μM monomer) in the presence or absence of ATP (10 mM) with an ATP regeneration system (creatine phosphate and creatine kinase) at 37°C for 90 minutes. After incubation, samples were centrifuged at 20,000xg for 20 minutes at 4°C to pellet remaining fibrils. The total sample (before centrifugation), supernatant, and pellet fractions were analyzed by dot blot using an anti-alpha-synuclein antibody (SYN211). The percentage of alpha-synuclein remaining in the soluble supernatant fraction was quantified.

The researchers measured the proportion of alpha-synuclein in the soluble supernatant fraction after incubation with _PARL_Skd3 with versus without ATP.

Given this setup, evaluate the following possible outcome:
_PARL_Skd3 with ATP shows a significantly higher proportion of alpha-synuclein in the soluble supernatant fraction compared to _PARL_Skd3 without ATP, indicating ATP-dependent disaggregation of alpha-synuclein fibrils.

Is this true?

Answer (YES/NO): YES